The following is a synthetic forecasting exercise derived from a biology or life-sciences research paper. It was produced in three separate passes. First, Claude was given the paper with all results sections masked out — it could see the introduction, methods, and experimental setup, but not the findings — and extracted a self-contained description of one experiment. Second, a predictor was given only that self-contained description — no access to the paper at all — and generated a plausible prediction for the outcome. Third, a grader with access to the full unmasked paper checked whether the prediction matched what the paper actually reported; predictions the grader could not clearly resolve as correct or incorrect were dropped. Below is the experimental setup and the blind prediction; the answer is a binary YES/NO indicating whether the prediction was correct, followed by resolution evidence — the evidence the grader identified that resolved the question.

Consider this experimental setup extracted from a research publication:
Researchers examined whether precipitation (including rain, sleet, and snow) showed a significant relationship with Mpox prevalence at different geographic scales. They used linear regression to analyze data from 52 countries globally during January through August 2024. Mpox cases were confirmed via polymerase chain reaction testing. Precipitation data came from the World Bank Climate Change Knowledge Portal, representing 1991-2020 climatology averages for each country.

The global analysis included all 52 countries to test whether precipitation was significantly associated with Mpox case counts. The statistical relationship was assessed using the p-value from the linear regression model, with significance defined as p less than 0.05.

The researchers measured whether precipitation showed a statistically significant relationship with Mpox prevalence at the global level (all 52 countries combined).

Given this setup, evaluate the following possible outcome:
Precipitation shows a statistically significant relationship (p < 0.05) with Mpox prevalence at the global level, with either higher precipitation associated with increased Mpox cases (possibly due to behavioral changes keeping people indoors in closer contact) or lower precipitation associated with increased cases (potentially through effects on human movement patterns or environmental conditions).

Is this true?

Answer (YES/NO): NO